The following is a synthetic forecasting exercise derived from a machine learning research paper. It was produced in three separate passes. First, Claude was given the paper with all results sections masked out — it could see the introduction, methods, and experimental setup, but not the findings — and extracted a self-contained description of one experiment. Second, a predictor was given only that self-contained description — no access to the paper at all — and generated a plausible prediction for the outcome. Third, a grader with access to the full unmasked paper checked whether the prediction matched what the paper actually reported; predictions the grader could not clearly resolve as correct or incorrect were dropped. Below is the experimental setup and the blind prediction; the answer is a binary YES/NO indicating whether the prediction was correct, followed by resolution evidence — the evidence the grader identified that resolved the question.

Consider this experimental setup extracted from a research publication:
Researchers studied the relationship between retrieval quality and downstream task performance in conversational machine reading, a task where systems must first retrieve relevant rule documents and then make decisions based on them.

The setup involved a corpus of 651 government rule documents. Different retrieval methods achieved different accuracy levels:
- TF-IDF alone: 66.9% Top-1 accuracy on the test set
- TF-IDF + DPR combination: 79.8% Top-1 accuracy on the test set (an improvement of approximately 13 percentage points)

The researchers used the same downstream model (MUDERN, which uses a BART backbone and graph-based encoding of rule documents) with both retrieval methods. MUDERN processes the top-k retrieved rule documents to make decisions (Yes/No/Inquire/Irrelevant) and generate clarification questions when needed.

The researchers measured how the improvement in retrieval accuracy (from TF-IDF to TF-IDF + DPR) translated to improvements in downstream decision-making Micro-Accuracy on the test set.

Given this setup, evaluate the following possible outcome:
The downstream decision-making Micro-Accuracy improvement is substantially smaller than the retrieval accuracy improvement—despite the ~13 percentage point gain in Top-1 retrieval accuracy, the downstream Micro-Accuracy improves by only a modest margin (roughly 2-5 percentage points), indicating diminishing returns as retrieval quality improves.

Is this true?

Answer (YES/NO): NO